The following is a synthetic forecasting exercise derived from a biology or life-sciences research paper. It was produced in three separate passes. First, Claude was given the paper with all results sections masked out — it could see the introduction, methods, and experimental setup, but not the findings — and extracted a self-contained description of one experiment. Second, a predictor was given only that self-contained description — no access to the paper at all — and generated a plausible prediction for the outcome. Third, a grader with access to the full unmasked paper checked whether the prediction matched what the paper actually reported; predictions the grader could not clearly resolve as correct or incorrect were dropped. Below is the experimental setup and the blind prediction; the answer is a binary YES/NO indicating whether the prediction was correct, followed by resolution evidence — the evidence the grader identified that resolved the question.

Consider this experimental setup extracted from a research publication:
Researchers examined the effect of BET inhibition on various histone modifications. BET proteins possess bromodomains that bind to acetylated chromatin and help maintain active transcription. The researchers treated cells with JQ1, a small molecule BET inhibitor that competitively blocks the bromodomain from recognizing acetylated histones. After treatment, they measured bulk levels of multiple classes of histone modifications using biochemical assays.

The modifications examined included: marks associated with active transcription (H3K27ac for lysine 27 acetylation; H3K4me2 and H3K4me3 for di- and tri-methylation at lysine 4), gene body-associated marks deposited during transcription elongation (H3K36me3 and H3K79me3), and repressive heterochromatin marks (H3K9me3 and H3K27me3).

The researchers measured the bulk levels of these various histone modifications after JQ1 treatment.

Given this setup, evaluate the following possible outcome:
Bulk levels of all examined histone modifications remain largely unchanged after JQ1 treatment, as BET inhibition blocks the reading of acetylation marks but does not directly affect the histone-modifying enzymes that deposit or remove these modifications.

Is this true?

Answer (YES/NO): NO